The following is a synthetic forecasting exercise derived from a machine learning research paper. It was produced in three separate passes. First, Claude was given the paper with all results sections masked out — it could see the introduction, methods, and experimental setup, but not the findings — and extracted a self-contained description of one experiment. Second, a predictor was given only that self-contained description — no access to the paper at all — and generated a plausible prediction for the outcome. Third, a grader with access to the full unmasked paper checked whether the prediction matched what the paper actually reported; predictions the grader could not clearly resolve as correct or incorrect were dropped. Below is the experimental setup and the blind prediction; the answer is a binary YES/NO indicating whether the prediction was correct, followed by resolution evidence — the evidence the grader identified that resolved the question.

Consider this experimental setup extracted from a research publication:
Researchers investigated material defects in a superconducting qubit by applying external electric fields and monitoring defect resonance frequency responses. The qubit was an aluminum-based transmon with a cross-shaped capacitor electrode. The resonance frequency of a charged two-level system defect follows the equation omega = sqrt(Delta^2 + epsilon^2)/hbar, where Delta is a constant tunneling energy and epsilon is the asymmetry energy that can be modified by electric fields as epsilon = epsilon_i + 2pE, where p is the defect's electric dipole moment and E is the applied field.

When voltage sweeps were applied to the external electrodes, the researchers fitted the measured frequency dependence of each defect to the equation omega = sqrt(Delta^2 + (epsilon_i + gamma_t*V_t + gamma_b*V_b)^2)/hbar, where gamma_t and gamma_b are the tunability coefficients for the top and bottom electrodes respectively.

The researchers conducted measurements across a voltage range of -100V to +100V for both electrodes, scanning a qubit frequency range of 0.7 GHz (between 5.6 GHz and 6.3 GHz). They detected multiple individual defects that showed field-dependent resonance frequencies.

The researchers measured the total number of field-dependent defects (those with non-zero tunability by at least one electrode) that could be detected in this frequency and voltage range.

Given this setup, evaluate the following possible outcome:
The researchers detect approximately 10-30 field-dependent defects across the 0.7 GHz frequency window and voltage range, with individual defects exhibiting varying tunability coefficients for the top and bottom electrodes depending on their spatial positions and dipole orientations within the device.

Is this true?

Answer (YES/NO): NO